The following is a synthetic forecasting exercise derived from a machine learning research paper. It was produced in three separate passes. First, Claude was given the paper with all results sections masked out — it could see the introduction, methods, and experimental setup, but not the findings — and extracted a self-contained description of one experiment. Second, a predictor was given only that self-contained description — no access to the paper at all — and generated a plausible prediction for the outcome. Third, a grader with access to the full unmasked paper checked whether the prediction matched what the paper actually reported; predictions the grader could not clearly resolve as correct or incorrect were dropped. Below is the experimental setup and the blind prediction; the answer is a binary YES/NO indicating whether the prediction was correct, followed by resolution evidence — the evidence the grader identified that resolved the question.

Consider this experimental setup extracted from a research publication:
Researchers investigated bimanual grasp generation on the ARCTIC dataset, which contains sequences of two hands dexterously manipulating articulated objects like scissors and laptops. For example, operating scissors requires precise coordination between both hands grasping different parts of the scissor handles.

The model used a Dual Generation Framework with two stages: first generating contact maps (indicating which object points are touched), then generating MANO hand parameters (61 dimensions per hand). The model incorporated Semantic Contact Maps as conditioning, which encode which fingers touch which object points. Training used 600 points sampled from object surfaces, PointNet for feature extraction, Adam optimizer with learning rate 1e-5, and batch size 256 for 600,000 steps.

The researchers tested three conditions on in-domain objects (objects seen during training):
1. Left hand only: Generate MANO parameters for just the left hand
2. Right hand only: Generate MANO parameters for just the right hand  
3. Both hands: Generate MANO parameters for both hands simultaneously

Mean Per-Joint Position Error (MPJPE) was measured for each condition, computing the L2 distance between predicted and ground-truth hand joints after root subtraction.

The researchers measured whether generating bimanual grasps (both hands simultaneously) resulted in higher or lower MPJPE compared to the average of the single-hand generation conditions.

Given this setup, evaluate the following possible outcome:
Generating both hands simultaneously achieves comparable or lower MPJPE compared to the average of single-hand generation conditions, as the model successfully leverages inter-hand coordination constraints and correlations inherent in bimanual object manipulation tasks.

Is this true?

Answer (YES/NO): YES